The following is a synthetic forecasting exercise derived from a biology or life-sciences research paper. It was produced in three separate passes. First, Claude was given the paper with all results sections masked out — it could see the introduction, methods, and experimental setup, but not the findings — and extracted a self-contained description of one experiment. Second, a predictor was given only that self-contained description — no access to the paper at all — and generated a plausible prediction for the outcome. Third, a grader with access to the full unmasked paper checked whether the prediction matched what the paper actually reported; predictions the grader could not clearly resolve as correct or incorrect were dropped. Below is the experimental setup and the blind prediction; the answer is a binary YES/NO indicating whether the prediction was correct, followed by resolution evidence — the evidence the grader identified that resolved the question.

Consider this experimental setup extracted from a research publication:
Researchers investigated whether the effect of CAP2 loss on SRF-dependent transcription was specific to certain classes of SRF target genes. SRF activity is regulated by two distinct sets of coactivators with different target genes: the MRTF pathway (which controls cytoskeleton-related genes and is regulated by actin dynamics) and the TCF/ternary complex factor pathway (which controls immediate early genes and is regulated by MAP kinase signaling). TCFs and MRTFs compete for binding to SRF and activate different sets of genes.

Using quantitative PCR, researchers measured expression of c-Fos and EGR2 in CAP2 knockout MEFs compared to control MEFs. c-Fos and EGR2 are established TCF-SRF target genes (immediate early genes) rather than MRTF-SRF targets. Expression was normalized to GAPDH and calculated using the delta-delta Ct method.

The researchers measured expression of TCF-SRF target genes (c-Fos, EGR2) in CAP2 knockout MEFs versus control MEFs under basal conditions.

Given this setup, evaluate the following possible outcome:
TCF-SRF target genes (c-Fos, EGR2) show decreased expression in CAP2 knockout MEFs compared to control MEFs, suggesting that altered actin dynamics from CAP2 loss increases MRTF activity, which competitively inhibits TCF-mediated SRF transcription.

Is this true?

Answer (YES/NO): NO